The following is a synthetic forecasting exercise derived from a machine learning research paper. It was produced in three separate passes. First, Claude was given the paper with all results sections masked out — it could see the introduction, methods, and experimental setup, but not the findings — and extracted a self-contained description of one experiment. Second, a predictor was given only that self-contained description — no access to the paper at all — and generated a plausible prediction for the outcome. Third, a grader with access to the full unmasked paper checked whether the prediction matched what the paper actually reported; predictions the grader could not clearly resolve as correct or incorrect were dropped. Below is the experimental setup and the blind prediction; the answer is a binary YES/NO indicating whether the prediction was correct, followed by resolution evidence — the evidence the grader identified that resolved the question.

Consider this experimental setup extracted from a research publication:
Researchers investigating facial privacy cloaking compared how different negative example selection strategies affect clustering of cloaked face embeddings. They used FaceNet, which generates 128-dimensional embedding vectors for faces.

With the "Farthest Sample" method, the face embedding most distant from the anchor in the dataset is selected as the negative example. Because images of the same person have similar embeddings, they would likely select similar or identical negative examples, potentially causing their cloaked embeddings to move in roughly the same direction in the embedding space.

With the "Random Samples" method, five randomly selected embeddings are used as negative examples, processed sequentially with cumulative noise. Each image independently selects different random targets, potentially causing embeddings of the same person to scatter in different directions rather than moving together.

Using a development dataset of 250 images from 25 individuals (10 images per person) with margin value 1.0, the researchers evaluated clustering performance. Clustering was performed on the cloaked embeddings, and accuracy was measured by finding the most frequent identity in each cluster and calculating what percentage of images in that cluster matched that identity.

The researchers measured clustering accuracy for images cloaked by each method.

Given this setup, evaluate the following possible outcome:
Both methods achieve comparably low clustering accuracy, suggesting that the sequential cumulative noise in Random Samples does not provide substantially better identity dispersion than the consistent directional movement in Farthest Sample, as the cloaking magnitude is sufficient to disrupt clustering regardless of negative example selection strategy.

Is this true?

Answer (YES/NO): NO